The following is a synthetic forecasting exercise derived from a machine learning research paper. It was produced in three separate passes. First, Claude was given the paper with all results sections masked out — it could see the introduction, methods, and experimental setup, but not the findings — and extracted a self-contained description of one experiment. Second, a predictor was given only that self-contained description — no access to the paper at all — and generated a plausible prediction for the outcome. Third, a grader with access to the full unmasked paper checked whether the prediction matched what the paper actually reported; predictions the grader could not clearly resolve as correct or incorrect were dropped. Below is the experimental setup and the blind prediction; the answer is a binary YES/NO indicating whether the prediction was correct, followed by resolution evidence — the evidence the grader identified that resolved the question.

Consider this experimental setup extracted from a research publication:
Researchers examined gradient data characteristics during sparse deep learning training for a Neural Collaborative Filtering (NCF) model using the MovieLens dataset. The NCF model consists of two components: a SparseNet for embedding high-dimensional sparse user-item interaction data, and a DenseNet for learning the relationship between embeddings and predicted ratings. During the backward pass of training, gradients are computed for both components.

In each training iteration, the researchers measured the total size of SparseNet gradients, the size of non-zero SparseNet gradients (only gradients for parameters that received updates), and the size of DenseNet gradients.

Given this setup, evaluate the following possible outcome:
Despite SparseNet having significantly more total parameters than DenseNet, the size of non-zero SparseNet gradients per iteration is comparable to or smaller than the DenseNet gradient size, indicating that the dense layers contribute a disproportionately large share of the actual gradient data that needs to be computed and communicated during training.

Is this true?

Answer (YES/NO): NO